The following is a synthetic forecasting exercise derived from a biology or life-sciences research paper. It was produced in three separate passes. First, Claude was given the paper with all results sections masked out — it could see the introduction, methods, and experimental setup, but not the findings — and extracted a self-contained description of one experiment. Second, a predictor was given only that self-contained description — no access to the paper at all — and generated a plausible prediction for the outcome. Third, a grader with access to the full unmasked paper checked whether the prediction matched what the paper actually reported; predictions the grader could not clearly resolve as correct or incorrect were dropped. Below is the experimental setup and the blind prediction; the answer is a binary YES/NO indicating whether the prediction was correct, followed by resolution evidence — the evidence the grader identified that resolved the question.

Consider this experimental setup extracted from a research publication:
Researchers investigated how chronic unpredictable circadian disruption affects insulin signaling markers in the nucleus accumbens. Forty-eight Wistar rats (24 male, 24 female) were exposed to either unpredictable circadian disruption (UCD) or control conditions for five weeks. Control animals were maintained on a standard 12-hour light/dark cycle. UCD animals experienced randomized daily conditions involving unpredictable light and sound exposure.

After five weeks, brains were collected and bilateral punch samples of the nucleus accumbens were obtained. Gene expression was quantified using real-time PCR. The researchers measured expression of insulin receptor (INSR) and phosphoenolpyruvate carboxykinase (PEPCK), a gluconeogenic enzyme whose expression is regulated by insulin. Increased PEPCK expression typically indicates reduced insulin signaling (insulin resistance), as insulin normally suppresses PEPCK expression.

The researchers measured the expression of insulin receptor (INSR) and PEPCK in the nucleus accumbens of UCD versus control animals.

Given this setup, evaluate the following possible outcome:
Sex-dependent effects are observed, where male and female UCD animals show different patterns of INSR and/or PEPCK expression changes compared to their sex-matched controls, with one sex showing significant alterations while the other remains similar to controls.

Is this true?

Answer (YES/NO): YES